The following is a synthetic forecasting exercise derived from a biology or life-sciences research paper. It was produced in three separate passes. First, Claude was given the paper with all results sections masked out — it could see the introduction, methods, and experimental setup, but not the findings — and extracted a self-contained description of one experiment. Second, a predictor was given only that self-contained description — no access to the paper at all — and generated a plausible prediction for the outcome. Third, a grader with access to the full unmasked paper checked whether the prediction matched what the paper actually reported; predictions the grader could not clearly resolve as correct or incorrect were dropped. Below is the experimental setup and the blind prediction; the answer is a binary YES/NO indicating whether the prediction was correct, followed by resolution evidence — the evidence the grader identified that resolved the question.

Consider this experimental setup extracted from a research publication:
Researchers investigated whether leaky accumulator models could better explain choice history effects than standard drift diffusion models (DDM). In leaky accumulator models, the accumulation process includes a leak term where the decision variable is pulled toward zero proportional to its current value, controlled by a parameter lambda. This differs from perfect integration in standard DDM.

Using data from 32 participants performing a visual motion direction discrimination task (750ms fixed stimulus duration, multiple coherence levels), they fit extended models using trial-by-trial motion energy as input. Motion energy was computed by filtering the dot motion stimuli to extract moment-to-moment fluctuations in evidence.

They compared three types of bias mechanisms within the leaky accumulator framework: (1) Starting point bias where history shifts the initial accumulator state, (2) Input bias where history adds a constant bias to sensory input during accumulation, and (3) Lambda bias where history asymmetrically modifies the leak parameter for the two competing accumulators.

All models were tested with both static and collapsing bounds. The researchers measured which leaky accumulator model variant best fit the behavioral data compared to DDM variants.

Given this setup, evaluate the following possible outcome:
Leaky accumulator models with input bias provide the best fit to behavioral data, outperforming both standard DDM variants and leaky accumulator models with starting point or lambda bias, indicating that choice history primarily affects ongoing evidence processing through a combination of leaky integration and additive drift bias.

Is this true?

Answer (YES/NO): YES